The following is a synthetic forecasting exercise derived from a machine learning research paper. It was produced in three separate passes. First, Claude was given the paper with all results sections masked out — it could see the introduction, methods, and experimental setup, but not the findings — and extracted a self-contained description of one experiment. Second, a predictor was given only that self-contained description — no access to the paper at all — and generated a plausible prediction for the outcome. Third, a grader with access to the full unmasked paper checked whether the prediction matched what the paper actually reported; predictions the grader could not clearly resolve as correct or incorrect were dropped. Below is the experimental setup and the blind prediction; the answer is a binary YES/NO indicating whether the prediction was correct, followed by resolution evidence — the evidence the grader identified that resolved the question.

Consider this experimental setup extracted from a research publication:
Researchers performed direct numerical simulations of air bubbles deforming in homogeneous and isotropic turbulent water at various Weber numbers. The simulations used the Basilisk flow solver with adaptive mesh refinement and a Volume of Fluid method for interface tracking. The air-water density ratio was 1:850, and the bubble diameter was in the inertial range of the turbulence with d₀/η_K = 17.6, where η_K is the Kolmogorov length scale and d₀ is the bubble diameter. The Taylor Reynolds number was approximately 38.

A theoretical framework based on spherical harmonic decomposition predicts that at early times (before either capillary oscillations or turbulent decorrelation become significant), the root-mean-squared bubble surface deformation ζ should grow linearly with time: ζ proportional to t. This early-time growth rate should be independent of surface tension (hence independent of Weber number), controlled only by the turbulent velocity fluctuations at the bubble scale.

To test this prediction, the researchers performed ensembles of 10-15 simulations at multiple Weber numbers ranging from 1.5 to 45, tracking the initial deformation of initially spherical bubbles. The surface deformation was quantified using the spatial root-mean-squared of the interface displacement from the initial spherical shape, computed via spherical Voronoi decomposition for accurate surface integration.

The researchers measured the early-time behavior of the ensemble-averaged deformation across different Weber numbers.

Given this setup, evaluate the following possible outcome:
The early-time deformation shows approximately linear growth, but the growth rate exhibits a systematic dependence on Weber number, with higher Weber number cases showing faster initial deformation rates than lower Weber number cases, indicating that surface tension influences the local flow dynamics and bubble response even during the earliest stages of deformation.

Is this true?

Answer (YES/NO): NO